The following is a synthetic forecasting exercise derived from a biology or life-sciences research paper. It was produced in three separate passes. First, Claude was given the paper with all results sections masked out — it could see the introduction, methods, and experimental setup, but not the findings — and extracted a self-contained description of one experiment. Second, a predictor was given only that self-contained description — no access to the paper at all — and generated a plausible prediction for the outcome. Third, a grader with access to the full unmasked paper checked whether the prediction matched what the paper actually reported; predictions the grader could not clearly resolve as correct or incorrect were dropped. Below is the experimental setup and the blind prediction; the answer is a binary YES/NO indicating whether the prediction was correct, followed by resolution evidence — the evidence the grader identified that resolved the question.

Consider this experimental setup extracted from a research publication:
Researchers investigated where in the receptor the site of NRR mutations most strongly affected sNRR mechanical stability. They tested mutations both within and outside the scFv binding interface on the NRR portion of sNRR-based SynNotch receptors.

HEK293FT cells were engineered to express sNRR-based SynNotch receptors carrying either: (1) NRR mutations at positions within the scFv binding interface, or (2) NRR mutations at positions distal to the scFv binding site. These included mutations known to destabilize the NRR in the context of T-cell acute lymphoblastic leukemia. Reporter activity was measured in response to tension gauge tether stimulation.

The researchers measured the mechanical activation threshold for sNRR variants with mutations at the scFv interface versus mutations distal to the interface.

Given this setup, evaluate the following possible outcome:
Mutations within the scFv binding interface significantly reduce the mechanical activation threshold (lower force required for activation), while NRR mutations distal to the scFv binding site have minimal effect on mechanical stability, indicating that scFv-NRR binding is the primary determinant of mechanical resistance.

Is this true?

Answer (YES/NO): YES